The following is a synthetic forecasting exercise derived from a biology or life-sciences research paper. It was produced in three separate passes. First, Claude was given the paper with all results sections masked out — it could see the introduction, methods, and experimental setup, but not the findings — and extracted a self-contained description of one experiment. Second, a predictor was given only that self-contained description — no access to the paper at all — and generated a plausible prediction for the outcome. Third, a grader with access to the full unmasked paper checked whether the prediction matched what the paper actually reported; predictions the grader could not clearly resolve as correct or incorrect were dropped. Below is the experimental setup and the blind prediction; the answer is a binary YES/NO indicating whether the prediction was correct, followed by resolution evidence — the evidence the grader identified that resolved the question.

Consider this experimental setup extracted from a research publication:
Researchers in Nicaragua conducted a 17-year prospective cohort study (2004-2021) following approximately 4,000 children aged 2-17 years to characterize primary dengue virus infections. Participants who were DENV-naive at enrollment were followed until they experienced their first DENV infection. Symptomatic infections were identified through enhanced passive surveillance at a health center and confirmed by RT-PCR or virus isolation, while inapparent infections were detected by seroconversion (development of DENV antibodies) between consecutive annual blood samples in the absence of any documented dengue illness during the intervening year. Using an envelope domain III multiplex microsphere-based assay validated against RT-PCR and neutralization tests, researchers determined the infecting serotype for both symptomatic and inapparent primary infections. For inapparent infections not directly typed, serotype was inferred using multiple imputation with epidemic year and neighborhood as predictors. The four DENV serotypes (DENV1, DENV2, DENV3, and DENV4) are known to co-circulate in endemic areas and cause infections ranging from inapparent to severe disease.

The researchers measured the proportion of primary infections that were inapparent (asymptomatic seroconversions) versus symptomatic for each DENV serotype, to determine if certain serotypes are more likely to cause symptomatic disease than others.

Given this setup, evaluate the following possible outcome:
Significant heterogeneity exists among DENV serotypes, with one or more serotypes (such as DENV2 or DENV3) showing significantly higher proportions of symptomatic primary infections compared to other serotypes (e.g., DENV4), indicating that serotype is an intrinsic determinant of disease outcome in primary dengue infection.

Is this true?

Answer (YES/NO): NO